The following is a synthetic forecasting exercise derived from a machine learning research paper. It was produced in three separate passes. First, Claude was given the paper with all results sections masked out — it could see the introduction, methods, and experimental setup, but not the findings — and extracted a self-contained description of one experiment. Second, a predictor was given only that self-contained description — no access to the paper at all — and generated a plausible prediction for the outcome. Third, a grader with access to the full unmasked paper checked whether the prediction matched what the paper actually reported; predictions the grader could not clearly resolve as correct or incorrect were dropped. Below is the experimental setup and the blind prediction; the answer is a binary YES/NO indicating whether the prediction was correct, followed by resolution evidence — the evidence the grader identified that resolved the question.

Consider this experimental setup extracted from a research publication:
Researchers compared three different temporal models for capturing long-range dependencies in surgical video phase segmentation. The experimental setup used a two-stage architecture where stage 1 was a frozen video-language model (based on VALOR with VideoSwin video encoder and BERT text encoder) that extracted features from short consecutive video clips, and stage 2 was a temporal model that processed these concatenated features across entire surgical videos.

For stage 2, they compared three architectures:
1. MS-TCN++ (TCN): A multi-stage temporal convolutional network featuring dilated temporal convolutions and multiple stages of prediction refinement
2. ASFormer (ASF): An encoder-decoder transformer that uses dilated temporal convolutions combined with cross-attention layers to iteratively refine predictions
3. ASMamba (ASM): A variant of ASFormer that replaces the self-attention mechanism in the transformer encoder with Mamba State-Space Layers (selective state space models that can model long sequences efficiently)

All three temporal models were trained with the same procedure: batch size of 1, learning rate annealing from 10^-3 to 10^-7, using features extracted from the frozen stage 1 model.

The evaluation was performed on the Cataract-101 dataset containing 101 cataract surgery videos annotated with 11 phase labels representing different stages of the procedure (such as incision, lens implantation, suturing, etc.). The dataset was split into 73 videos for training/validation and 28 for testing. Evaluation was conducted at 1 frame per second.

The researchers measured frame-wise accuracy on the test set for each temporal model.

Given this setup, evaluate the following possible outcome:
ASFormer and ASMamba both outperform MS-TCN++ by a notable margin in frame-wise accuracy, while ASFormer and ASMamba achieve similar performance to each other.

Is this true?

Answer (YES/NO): NO